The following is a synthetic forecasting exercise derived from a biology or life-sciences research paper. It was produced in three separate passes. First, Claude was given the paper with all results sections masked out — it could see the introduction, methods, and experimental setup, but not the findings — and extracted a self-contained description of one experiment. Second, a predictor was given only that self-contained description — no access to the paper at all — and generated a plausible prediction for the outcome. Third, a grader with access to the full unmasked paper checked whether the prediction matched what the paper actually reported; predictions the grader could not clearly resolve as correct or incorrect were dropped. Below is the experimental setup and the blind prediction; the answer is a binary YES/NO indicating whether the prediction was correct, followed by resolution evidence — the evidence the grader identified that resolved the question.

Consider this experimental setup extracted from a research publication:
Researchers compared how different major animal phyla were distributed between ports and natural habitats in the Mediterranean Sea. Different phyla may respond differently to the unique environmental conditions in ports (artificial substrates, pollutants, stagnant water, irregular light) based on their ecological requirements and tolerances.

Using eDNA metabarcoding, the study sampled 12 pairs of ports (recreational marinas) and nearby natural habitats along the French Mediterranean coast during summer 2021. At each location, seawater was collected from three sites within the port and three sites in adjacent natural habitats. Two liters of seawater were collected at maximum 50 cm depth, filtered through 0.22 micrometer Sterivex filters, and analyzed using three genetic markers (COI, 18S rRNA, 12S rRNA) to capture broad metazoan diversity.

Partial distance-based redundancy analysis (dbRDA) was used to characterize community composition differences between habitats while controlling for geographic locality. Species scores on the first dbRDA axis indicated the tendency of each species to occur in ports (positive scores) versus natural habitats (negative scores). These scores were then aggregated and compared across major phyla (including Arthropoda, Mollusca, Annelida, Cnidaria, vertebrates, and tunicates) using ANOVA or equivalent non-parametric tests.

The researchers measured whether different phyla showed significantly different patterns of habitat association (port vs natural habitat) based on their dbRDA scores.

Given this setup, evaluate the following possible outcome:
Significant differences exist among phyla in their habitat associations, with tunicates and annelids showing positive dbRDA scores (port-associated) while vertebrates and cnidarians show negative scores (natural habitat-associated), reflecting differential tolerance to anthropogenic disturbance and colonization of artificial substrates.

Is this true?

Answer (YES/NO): NO